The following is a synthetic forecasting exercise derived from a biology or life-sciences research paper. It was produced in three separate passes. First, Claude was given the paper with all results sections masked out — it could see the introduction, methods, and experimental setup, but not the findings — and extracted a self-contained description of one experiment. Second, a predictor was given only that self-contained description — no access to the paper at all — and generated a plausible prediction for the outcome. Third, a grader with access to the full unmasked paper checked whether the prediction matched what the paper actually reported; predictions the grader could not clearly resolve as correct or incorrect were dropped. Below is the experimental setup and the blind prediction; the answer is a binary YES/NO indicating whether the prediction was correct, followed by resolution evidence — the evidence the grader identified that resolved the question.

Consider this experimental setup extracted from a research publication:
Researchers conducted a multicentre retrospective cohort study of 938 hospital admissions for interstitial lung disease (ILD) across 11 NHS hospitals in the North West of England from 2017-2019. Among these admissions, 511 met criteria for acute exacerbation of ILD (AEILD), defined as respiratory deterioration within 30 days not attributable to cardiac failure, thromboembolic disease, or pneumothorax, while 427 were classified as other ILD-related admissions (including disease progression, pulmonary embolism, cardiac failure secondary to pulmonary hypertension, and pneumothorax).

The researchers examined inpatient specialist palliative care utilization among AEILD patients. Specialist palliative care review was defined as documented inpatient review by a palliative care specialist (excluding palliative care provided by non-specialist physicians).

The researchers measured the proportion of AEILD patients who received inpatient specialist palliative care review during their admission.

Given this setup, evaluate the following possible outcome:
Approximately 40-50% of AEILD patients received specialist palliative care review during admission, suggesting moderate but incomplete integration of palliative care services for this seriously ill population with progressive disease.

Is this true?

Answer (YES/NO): NO